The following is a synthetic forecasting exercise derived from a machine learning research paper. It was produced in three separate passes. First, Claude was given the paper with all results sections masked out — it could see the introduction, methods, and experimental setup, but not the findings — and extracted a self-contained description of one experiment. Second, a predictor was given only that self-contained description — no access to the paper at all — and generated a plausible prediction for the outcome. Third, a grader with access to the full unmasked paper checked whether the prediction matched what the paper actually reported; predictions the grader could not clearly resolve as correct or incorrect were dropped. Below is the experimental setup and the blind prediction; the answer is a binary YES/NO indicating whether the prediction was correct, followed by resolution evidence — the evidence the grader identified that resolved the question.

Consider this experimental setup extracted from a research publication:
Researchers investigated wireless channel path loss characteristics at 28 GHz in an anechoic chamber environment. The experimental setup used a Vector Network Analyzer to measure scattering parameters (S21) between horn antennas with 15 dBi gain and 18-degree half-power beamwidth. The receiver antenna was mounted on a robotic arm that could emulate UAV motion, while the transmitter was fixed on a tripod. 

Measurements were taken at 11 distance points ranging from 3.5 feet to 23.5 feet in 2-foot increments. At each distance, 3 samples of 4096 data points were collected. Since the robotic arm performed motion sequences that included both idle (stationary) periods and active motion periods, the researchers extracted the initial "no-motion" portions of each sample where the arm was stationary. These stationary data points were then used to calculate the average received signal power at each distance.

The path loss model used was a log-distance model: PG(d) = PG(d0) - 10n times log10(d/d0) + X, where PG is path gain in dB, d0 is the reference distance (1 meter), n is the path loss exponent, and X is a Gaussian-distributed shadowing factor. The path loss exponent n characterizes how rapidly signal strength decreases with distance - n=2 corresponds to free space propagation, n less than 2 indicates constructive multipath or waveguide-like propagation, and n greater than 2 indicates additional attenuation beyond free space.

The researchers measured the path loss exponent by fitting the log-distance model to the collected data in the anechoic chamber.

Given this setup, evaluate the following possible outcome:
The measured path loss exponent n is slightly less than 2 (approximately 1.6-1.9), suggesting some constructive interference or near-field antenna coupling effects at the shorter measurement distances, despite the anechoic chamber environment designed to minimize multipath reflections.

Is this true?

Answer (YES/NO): YES